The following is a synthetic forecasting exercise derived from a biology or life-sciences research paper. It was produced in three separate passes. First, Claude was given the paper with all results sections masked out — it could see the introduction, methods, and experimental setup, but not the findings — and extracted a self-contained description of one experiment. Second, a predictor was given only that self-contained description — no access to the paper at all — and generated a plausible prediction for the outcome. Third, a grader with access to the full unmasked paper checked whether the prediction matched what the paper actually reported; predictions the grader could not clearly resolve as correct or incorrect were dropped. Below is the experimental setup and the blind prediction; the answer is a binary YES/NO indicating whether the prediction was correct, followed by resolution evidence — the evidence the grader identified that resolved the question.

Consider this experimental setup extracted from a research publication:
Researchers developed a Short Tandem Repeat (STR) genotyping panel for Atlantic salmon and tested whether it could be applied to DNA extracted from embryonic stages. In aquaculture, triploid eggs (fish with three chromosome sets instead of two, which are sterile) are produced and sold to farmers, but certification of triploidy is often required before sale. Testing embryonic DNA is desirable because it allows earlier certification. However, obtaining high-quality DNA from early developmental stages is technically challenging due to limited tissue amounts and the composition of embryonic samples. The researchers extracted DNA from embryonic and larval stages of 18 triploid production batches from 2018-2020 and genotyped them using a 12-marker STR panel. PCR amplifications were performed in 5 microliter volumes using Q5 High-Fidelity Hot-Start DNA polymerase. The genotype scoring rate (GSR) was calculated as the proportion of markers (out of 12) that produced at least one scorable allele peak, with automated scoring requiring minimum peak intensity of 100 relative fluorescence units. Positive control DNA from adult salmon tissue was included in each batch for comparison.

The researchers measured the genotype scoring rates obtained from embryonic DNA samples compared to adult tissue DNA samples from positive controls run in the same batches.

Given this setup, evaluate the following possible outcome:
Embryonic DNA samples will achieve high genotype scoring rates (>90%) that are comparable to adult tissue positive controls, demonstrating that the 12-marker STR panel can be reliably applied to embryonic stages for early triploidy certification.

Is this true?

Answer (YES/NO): NO